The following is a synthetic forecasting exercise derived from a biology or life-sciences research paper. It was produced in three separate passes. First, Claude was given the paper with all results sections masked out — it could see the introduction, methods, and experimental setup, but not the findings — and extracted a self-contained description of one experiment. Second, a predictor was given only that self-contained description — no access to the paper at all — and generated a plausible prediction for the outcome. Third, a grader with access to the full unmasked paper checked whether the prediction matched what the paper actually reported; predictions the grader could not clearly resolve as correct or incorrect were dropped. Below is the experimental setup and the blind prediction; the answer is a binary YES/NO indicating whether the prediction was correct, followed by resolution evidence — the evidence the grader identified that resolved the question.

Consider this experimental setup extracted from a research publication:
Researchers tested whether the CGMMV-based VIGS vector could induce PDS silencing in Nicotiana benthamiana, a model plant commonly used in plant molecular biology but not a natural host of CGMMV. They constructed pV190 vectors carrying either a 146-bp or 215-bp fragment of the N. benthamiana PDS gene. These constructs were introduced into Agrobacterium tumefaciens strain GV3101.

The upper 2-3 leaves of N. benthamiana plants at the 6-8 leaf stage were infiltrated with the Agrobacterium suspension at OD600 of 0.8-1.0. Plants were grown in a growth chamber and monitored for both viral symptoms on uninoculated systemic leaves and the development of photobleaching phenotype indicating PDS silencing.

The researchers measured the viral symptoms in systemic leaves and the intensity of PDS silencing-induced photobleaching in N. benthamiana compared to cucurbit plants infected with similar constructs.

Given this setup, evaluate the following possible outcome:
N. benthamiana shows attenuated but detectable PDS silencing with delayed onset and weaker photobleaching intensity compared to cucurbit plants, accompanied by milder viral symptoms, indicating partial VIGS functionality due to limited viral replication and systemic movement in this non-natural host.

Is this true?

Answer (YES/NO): YES